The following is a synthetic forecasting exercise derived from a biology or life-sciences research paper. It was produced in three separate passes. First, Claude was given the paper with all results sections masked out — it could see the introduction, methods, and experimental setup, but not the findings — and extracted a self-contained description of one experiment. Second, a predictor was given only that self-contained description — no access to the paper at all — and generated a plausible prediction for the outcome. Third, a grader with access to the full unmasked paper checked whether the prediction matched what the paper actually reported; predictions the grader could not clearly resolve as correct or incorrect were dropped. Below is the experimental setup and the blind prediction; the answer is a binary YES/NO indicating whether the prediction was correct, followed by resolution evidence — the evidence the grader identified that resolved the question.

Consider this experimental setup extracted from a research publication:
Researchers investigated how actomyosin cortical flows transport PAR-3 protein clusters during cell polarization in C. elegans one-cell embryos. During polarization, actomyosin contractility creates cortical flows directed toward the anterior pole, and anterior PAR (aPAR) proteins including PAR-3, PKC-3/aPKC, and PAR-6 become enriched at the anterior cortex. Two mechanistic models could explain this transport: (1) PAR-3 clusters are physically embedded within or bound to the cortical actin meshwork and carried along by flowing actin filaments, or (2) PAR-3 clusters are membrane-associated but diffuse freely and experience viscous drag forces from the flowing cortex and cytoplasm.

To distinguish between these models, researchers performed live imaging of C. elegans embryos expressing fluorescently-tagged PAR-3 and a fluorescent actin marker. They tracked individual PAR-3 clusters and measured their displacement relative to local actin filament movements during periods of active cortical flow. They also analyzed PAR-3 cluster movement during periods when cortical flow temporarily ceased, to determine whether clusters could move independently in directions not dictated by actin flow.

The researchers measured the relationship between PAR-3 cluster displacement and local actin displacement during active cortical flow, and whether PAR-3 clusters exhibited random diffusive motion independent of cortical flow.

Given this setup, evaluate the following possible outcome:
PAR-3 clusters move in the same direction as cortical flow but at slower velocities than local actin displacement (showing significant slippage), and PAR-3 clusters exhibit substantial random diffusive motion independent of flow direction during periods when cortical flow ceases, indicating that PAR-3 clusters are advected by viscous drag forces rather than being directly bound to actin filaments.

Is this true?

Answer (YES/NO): NO